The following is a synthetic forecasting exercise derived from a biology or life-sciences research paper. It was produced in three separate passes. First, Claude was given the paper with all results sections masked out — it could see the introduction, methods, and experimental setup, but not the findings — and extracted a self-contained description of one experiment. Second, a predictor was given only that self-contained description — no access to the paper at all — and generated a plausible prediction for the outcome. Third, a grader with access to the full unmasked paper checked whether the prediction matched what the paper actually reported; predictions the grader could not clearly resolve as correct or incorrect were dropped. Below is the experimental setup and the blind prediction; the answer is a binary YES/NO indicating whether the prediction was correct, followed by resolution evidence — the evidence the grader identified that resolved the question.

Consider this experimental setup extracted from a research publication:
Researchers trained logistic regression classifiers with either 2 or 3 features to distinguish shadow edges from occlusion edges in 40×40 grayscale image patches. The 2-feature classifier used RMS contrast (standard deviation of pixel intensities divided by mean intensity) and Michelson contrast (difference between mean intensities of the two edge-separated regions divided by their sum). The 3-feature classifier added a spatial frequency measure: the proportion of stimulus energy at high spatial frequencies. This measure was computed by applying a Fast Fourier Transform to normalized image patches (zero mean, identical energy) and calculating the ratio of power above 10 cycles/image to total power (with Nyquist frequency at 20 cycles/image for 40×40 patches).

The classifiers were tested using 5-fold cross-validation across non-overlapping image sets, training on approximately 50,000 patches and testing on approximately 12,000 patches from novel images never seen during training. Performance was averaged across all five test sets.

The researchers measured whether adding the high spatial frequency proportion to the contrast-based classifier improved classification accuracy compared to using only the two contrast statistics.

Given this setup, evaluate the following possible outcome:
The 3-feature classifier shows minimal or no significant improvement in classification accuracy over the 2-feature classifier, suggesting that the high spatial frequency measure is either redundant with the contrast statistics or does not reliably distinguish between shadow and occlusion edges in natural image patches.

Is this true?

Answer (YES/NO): YES